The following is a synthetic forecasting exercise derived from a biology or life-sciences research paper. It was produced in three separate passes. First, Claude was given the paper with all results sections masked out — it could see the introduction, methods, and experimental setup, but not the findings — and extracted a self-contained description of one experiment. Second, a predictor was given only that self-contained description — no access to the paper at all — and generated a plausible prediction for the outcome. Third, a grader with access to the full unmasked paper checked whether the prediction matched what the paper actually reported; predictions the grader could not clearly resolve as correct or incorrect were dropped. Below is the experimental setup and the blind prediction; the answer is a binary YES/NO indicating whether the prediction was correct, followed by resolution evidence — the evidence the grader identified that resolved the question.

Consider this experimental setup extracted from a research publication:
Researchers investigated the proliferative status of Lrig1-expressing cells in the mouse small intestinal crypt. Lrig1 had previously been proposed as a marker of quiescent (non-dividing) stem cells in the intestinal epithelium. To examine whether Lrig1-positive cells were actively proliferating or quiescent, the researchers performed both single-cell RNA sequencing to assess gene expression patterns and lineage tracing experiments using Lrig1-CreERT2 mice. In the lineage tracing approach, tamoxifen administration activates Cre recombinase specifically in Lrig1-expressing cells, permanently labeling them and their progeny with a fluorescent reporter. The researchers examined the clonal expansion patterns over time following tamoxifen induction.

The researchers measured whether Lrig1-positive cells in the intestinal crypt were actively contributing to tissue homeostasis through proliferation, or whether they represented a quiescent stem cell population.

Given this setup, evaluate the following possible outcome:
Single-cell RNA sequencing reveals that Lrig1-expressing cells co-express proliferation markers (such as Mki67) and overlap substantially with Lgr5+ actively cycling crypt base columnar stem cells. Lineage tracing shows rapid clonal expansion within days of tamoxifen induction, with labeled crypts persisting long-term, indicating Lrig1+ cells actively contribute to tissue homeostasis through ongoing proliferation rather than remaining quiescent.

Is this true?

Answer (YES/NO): YES